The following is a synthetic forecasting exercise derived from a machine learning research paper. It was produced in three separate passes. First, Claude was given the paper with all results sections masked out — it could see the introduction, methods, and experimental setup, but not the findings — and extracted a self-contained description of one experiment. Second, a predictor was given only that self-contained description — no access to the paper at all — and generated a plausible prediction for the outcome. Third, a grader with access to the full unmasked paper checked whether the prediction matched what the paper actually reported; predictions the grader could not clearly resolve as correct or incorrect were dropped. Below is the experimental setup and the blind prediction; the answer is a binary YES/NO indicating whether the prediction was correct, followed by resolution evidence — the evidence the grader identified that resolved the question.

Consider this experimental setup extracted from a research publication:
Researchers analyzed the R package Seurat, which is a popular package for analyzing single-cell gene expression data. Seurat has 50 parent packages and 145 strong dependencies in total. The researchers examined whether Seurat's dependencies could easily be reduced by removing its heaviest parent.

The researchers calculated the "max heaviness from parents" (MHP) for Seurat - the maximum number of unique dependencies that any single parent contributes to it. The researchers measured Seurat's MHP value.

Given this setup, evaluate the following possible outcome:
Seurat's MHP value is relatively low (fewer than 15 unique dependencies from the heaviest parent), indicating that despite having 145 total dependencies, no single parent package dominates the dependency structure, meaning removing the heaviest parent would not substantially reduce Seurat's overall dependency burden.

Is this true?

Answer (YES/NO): YES